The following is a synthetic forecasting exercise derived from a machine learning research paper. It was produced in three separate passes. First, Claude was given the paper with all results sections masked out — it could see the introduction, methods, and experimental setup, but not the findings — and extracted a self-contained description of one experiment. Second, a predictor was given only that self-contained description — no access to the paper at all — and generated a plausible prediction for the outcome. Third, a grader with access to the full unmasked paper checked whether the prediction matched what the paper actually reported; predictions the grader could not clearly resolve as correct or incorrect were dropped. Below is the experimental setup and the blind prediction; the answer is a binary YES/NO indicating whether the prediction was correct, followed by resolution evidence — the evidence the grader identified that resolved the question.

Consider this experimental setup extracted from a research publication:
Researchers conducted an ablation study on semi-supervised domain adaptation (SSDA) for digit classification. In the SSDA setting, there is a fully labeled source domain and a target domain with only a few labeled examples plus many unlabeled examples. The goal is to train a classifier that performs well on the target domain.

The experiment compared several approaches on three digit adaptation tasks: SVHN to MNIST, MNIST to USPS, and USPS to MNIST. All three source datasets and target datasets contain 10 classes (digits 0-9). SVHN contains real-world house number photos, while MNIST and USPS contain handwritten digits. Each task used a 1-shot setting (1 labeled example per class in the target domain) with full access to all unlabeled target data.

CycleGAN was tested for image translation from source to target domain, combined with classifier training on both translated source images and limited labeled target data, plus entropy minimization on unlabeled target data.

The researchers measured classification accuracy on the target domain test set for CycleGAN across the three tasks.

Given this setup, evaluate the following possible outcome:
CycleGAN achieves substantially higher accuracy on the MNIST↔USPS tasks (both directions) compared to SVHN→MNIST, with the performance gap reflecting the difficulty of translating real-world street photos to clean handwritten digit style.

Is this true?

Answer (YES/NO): YES